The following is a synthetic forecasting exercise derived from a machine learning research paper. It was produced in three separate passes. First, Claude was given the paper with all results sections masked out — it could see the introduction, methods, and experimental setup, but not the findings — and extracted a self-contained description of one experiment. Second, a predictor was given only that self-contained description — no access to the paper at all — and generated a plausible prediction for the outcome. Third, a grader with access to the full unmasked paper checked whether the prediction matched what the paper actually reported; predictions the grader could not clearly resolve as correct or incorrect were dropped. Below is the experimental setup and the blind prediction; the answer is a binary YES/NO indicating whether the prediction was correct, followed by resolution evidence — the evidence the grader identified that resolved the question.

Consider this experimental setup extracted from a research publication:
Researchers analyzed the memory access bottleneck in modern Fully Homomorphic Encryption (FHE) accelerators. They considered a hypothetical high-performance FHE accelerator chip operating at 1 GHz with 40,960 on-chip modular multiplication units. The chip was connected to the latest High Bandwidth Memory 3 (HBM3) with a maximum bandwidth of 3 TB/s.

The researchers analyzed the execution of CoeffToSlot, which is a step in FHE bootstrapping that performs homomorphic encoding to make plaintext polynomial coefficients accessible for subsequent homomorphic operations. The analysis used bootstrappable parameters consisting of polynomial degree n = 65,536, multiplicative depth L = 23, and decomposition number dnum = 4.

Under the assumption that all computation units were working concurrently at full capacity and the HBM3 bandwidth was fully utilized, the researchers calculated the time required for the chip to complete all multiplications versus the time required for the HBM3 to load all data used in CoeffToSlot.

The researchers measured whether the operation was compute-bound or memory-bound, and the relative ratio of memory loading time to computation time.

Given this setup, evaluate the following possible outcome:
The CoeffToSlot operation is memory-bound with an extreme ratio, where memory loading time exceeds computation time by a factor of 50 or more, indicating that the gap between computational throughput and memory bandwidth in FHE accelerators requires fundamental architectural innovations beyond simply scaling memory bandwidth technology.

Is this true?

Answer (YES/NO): NO